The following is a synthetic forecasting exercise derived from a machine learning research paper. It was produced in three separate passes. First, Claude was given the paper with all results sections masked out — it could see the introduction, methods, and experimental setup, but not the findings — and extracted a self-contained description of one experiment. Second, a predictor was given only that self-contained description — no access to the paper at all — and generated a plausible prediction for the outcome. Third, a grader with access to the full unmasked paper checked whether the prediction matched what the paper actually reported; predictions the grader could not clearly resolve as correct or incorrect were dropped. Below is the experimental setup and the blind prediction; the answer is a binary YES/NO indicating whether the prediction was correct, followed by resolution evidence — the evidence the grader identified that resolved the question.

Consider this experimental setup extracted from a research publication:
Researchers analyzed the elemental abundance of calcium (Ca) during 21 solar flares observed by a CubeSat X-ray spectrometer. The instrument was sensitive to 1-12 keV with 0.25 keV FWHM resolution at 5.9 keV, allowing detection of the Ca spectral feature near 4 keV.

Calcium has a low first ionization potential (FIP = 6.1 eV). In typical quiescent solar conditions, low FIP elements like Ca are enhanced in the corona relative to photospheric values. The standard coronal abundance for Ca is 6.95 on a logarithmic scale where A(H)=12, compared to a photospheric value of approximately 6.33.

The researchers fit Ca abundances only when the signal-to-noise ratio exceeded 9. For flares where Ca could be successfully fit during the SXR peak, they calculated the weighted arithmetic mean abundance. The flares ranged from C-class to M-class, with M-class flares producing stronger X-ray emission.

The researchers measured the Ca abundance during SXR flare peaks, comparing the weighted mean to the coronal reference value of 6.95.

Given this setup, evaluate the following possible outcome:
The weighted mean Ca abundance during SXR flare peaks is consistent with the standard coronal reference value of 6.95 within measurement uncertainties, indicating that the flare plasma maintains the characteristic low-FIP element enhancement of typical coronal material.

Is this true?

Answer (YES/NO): NO